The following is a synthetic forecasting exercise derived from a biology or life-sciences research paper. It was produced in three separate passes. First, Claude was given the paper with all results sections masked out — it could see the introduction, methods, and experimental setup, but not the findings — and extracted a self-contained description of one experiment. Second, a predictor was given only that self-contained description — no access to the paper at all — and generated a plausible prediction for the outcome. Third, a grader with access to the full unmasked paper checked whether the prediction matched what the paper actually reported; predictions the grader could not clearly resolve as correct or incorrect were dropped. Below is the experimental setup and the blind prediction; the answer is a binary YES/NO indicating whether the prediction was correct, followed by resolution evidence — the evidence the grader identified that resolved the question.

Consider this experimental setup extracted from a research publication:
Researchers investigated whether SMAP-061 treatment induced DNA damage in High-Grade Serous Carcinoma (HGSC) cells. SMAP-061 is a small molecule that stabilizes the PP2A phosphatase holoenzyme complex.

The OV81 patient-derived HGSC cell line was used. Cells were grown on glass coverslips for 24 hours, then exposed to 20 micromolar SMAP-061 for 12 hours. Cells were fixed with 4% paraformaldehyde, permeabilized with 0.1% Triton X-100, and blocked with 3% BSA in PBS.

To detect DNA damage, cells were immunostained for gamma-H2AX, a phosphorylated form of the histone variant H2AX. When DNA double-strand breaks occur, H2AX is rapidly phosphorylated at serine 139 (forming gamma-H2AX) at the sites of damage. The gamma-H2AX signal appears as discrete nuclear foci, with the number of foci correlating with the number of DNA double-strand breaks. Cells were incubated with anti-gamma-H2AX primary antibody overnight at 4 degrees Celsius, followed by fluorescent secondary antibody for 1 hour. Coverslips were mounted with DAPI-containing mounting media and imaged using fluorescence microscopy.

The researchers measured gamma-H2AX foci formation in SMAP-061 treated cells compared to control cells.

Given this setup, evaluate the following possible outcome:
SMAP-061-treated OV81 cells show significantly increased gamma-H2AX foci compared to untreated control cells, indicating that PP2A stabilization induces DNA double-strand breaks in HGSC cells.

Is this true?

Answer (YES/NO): YES